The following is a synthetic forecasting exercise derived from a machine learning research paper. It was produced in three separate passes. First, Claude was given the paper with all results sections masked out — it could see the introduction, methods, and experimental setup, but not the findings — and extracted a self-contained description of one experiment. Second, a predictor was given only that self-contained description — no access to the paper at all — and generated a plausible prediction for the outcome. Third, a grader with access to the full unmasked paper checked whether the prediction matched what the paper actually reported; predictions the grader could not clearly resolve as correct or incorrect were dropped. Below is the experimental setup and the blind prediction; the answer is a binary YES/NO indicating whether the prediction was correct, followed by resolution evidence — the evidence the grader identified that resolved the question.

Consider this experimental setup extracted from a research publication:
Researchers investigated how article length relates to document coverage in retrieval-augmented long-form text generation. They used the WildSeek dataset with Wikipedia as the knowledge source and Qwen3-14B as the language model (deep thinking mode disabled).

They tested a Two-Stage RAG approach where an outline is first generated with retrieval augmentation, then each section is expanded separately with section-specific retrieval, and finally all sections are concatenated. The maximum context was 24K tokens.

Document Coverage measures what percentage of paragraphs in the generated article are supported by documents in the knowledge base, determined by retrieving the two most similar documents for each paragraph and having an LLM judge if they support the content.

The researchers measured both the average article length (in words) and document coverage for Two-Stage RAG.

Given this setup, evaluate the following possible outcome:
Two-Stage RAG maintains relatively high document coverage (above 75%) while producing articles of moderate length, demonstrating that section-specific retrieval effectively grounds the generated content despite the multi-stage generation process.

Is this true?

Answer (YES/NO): NO